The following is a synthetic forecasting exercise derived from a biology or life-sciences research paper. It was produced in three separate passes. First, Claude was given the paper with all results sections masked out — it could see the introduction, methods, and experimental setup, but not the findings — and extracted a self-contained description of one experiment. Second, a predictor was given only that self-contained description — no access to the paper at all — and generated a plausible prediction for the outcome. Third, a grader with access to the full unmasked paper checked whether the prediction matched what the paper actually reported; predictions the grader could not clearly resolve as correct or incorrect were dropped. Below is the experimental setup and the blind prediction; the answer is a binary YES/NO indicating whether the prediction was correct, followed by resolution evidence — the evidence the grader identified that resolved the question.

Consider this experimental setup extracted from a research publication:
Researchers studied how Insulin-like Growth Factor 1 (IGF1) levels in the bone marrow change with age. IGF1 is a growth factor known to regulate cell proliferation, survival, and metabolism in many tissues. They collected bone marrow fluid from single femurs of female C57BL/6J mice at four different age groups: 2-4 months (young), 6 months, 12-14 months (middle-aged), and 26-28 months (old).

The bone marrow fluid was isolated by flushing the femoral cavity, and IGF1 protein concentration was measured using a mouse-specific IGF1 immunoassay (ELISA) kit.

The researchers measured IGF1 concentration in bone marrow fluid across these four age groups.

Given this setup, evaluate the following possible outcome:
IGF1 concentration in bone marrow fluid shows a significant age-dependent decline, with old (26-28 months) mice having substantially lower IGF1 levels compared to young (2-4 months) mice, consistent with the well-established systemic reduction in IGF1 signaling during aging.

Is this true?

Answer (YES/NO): NO